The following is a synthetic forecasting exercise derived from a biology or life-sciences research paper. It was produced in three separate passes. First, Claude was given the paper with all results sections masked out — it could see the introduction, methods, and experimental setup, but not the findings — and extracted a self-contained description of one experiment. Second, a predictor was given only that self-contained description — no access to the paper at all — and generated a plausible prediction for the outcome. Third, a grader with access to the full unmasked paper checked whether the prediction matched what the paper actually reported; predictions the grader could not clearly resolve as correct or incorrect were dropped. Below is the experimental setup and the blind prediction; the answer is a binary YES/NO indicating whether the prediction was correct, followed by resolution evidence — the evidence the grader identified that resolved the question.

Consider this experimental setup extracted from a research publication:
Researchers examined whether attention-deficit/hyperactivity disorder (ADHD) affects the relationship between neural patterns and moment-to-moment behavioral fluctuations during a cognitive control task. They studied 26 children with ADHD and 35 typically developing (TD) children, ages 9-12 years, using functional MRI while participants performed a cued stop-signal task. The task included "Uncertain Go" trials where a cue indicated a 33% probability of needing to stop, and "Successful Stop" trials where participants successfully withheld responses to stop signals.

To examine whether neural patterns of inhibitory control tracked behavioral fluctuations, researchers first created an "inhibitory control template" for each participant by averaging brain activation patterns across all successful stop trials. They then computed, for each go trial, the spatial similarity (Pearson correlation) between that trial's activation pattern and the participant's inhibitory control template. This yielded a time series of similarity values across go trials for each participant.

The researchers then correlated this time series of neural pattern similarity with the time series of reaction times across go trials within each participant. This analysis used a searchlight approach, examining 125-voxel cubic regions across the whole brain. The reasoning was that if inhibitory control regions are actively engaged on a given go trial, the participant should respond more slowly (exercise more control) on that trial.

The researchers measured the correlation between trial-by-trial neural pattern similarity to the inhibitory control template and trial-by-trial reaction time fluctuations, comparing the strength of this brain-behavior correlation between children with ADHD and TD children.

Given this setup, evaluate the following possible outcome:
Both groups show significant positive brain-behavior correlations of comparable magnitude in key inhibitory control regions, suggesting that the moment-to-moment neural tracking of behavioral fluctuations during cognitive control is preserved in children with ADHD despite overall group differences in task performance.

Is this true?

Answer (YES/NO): NO